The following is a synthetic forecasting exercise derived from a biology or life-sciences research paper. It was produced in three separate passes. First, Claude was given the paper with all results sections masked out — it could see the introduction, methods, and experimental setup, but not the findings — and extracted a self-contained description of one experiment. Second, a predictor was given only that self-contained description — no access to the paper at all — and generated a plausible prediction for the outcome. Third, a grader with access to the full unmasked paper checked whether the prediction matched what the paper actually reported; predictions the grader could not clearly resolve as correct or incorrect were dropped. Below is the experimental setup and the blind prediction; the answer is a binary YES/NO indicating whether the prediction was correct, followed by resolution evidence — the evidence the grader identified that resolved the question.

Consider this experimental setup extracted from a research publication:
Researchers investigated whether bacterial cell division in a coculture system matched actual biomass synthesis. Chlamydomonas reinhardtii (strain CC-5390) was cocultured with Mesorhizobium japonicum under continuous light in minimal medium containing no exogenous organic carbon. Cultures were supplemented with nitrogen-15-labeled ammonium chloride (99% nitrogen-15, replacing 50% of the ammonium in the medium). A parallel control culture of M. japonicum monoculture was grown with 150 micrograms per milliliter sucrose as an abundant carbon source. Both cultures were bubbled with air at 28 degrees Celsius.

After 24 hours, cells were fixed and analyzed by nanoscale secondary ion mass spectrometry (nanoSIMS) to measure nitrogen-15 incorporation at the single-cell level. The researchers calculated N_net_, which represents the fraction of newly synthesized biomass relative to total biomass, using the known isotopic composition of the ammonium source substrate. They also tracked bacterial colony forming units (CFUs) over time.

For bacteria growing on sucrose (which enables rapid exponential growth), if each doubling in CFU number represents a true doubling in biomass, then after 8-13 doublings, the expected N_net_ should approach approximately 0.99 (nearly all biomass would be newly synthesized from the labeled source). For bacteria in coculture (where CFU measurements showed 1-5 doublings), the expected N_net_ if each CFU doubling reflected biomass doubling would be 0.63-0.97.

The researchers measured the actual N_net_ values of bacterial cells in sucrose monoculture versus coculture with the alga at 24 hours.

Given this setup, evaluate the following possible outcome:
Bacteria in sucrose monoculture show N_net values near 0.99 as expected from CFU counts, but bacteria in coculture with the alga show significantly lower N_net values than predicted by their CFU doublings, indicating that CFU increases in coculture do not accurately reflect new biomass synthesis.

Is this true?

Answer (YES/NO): YES